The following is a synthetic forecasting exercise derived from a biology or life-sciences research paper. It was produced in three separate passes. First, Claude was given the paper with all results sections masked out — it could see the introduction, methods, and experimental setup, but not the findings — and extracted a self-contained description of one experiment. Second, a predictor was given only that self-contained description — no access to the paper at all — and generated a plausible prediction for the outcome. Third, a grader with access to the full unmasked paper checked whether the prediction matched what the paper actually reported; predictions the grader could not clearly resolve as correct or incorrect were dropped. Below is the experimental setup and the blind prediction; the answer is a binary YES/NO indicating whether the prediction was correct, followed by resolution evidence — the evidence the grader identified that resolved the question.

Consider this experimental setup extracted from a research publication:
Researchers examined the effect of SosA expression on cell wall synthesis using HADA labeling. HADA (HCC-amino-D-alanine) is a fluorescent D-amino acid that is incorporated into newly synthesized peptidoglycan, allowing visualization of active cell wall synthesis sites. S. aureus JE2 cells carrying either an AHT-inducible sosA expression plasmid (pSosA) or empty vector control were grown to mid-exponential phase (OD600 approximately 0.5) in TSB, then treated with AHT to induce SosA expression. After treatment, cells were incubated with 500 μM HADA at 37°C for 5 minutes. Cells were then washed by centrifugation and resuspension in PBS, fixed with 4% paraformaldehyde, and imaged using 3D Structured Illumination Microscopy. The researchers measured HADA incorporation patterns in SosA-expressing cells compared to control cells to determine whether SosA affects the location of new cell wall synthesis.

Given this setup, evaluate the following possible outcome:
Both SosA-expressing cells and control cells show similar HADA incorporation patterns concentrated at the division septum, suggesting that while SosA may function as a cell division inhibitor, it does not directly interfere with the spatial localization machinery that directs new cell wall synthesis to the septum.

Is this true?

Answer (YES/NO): NO